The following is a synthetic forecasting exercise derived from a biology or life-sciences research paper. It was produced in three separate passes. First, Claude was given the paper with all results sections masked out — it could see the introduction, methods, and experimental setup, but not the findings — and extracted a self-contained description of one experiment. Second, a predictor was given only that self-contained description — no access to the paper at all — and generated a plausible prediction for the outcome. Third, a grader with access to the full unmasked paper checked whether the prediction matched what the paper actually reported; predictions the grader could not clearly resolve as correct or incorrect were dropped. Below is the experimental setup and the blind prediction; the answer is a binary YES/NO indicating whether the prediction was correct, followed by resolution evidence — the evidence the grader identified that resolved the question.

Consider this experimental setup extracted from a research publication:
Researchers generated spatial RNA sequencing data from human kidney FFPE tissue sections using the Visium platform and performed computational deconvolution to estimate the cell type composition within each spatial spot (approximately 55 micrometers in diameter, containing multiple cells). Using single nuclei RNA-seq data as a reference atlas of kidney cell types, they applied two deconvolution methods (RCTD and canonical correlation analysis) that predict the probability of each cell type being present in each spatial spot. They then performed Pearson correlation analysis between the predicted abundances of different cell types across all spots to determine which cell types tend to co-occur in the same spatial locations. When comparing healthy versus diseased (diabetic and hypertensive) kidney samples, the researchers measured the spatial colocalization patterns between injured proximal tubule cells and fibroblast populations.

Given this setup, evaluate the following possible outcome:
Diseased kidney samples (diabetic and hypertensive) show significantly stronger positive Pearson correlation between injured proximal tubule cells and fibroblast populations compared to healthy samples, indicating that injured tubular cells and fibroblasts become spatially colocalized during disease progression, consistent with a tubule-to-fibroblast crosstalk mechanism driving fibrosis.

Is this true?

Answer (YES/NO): YES